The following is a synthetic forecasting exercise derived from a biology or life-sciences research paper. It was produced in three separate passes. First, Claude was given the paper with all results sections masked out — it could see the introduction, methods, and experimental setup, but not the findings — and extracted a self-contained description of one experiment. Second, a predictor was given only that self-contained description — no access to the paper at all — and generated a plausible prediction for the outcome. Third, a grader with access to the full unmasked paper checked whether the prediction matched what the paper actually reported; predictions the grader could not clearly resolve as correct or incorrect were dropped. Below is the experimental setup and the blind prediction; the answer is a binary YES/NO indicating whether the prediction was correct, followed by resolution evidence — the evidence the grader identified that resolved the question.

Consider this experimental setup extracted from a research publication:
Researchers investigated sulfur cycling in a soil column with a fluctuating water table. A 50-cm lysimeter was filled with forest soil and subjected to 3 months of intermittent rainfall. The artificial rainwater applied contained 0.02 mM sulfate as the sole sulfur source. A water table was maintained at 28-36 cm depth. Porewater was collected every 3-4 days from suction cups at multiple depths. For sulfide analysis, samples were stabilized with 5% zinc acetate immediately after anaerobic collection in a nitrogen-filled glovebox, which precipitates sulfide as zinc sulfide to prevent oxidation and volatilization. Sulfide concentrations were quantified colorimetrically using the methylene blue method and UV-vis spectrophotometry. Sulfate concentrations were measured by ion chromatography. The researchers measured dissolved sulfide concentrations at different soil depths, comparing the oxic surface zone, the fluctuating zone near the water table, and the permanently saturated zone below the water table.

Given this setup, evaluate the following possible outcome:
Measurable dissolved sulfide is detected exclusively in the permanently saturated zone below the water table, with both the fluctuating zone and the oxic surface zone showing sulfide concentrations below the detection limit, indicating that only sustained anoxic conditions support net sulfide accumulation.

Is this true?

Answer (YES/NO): NO